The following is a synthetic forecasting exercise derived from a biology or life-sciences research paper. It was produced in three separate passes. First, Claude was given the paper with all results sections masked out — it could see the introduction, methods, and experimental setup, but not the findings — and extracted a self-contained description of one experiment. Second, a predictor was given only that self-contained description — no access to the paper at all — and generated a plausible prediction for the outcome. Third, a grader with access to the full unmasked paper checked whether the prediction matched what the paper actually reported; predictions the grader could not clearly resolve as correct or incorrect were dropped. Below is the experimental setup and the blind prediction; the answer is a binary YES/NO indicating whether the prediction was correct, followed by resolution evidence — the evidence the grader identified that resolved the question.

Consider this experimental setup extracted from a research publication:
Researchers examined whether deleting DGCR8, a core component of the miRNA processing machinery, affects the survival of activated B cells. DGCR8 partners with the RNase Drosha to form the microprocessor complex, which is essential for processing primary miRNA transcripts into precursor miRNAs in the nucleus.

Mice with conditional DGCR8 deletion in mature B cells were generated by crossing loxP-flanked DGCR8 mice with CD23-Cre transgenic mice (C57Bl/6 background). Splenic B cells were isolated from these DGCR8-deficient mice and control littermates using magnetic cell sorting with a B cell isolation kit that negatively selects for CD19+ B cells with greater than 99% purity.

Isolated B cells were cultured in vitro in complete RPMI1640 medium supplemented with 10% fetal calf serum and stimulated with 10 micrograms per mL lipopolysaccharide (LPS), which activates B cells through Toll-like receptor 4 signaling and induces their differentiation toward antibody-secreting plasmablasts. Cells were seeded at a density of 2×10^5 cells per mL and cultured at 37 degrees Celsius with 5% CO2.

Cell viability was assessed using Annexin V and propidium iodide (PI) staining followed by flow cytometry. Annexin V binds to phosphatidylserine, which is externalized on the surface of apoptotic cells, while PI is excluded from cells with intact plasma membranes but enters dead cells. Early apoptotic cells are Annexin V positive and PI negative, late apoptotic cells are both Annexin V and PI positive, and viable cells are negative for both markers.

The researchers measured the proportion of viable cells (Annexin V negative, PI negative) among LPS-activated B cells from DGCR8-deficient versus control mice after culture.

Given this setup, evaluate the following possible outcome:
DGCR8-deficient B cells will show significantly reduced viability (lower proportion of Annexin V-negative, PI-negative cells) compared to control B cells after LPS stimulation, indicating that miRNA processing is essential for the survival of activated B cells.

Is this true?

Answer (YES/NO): YES